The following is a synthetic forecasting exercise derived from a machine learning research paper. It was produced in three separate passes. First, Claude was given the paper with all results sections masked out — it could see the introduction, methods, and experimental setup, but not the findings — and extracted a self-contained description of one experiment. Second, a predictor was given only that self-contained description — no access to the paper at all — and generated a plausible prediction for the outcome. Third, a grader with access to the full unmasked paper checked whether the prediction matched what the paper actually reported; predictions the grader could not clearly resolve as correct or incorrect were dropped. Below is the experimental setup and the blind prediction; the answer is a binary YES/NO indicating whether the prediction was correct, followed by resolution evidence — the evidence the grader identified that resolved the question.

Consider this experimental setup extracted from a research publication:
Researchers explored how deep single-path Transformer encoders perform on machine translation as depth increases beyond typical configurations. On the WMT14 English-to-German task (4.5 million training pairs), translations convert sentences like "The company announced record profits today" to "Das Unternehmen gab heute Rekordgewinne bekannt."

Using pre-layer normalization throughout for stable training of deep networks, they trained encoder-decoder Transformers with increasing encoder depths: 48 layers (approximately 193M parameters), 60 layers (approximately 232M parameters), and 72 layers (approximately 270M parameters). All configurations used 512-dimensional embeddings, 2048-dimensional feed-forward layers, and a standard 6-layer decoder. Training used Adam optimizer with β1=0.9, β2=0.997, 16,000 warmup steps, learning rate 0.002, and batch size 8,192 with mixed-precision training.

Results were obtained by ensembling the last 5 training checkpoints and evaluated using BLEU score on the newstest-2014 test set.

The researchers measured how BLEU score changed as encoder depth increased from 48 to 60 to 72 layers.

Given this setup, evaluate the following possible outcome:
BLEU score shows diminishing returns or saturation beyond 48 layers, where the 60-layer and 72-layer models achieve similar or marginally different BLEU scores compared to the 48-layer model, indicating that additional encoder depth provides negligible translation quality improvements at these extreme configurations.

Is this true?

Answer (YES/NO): NO